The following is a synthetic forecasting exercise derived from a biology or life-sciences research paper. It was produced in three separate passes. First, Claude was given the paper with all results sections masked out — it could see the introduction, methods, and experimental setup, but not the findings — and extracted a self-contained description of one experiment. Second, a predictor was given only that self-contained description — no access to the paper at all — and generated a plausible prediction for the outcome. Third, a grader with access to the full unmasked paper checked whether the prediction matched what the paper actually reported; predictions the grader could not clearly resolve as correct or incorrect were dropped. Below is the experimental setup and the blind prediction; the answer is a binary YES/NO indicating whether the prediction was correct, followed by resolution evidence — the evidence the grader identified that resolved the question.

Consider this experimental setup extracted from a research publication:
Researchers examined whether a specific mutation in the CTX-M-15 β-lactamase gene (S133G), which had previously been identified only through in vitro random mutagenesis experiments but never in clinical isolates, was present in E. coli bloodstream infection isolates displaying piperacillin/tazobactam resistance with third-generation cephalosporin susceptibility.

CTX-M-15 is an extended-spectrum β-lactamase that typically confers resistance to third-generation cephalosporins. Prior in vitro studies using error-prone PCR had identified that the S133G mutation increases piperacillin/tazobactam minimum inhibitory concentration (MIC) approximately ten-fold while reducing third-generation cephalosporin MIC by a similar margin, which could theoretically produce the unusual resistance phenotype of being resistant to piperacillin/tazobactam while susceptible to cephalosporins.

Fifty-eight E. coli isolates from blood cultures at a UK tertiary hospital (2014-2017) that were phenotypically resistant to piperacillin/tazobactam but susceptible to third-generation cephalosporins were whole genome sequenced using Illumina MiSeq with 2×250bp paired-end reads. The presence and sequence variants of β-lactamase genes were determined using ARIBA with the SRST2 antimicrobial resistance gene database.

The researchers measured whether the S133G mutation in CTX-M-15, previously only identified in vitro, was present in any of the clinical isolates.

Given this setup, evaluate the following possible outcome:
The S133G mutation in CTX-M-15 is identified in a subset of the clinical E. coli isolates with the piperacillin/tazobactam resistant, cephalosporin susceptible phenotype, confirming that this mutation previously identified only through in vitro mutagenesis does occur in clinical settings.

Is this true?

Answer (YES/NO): YES